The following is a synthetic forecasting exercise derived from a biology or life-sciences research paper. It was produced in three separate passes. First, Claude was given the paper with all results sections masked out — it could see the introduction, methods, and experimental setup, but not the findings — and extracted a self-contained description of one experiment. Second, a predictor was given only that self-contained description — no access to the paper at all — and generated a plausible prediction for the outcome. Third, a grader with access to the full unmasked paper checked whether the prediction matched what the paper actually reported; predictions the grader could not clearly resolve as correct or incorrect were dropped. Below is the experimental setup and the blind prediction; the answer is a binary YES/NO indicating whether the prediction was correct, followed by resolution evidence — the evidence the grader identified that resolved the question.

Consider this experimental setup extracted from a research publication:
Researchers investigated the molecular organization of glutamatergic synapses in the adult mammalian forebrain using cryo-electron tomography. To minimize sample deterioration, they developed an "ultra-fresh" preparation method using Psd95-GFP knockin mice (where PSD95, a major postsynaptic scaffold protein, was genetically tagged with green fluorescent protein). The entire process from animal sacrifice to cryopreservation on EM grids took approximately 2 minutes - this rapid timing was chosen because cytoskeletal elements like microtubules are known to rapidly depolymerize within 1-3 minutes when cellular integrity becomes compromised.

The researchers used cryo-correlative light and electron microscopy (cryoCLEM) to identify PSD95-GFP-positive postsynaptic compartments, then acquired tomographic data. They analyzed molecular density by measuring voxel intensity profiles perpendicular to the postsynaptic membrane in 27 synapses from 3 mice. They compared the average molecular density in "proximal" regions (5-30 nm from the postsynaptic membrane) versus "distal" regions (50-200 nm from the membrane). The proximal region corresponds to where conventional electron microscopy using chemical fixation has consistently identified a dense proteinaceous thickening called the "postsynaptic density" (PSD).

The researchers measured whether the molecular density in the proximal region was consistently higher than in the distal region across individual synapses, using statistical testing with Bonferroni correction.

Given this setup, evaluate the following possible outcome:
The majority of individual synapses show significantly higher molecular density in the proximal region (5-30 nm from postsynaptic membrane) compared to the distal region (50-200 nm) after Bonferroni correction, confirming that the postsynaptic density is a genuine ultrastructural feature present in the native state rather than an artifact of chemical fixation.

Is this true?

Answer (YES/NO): NO